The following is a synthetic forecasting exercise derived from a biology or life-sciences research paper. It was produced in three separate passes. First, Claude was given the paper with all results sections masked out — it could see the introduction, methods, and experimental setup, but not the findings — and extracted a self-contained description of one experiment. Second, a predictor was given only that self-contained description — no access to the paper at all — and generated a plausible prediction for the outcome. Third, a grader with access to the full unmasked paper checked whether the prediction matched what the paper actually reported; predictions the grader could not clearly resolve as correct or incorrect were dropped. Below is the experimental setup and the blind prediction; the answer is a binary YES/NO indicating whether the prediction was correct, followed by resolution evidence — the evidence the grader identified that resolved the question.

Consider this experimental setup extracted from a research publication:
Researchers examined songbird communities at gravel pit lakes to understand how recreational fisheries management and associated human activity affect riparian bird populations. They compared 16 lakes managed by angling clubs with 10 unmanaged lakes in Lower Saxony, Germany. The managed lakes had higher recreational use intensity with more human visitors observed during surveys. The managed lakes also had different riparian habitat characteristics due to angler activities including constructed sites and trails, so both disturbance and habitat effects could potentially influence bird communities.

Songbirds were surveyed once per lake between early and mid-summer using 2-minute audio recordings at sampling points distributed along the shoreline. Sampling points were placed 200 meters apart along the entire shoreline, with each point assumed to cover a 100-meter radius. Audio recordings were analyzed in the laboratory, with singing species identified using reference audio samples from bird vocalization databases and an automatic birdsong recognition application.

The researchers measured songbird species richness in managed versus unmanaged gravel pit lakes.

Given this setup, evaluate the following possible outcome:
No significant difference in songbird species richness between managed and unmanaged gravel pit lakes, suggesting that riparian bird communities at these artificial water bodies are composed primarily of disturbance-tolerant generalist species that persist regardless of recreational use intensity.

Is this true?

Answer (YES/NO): YES